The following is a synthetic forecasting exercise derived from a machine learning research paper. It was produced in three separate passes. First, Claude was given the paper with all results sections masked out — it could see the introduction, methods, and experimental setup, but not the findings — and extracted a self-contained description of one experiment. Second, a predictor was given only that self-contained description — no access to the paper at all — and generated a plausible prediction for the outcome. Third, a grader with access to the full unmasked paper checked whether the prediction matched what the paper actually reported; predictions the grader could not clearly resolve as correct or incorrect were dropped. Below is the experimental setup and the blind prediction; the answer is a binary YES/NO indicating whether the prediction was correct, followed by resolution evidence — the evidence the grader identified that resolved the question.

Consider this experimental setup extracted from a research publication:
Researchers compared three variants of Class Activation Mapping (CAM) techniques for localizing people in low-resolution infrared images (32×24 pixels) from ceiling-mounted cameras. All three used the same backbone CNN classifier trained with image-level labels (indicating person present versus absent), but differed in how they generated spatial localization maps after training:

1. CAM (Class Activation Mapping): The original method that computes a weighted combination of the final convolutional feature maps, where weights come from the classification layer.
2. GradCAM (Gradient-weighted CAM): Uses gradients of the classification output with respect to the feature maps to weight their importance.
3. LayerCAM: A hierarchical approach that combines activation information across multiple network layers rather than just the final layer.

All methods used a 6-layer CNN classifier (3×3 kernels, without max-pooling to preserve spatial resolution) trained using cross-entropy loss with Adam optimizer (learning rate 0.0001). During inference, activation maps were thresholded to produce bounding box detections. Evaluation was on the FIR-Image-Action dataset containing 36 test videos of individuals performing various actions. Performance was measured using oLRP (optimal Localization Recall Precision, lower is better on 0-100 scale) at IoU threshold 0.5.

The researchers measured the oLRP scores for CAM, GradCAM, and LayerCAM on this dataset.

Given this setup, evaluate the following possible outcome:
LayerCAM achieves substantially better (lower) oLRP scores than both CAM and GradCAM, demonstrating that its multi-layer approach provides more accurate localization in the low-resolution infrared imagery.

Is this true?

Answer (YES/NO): NO